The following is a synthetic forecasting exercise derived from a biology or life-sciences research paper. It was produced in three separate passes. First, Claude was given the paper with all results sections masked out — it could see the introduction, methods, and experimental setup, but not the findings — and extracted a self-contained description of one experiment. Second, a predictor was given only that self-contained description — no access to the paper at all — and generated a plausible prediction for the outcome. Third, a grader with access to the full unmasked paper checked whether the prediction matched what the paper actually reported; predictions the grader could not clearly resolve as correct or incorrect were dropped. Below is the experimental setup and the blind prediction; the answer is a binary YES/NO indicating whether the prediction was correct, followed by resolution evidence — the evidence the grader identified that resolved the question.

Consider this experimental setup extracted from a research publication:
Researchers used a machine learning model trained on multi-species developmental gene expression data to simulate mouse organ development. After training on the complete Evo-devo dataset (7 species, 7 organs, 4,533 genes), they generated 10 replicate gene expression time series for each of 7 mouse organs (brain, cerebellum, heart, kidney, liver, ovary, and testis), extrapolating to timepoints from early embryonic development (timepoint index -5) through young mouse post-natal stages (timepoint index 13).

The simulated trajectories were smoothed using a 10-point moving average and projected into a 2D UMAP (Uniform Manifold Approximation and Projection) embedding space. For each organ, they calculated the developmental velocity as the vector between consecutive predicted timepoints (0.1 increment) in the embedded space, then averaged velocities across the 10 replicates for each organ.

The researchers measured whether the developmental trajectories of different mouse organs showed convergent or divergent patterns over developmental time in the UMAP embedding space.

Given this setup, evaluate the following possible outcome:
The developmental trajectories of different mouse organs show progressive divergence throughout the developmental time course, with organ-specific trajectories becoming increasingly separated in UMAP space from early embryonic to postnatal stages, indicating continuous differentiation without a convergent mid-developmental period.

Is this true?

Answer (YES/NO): NO